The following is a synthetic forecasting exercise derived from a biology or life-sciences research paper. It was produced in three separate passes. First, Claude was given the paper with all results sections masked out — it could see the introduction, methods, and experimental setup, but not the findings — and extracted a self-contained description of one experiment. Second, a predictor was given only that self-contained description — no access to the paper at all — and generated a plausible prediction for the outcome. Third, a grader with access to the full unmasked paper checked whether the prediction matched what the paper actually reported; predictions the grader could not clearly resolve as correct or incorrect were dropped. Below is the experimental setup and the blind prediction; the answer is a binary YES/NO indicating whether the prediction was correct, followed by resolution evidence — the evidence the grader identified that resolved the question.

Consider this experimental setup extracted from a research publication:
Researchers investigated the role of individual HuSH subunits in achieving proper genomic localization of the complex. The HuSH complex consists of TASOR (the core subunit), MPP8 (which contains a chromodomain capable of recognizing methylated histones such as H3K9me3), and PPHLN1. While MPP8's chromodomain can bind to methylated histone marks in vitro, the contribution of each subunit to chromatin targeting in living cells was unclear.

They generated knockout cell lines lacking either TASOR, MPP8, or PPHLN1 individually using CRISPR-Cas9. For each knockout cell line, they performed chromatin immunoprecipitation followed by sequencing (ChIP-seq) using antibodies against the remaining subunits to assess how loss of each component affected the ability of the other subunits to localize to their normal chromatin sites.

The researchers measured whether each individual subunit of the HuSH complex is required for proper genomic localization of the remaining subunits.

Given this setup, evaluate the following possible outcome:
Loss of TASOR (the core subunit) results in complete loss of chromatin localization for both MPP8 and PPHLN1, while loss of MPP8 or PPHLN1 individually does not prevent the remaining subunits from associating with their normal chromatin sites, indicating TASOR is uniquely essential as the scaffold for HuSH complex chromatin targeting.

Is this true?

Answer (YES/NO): NO